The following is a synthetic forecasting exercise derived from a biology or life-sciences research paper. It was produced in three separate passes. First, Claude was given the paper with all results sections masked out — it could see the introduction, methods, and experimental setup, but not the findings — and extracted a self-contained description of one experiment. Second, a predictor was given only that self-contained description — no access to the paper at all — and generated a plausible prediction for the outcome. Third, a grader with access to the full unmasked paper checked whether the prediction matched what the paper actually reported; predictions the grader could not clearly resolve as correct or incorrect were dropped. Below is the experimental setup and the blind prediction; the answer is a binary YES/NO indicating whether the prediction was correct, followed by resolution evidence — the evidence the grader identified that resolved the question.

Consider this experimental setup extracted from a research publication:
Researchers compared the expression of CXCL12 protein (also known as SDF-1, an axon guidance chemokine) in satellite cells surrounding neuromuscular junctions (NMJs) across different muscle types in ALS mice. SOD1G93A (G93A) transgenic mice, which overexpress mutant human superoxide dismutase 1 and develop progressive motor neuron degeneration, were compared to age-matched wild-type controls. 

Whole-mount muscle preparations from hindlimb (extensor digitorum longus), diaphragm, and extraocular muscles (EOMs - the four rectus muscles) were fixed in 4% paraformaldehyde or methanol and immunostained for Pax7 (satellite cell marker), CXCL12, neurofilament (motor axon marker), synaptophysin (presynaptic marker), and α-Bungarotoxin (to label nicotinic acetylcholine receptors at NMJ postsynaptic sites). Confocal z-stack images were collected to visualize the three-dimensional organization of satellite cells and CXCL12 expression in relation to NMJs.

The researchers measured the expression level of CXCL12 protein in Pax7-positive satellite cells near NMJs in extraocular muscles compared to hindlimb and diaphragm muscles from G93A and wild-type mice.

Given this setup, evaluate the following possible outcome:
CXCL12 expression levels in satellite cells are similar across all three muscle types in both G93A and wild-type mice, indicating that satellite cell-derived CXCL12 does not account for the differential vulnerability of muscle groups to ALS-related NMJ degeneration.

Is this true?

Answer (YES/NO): NO